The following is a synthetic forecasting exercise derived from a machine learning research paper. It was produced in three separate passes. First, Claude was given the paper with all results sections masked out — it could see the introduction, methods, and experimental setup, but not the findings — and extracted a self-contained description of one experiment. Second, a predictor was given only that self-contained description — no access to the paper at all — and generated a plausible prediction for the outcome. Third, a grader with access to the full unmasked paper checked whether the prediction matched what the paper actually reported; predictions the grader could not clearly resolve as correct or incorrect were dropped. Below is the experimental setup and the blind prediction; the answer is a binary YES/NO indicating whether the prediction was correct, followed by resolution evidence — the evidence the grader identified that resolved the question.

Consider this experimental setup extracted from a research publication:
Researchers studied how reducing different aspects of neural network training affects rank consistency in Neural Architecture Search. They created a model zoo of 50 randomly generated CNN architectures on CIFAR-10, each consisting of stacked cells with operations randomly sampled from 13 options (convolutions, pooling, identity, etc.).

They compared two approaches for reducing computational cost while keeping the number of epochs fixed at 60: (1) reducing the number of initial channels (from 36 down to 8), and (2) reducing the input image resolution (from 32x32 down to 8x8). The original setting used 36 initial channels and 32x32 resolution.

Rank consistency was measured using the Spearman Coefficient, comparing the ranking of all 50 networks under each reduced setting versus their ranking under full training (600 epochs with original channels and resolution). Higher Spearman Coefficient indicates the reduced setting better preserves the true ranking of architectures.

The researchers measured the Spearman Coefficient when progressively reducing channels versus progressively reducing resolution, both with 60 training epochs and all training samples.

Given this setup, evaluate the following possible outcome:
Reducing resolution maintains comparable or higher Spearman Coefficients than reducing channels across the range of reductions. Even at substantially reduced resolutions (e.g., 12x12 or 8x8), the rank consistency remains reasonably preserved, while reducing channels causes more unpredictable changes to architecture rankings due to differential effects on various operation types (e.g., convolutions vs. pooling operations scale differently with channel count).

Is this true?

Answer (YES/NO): NO